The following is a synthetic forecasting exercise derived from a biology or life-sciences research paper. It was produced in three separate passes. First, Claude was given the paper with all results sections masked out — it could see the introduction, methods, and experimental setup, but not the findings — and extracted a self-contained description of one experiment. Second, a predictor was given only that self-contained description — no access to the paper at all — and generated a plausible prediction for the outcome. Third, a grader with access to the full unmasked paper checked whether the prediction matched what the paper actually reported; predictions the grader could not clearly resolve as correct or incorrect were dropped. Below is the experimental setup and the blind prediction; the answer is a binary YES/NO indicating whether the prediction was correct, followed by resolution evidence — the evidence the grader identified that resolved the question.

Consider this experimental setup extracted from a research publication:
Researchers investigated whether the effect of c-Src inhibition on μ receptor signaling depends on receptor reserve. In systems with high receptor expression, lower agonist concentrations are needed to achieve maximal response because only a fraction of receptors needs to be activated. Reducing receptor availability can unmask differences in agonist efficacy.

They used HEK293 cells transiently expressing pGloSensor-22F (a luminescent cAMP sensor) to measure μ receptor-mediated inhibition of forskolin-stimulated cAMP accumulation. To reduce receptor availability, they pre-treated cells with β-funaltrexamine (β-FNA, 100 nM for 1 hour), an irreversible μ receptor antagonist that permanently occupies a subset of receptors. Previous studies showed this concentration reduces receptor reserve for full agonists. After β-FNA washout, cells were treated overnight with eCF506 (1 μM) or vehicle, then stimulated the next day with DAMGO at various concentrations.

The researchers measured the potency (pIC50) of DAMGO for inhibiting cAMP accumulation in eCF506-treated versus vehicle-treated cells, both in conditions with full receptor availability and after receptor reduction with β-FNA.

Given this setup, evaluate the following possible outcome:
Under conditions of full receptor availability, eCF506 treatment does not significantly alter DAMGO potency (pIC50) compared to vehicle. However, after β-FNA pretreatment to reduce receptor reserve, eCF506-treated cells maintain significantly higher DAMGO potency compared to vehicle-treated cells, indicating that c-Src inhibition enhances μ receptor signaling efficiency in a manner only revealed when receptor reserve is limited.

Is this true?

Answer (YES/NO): NO